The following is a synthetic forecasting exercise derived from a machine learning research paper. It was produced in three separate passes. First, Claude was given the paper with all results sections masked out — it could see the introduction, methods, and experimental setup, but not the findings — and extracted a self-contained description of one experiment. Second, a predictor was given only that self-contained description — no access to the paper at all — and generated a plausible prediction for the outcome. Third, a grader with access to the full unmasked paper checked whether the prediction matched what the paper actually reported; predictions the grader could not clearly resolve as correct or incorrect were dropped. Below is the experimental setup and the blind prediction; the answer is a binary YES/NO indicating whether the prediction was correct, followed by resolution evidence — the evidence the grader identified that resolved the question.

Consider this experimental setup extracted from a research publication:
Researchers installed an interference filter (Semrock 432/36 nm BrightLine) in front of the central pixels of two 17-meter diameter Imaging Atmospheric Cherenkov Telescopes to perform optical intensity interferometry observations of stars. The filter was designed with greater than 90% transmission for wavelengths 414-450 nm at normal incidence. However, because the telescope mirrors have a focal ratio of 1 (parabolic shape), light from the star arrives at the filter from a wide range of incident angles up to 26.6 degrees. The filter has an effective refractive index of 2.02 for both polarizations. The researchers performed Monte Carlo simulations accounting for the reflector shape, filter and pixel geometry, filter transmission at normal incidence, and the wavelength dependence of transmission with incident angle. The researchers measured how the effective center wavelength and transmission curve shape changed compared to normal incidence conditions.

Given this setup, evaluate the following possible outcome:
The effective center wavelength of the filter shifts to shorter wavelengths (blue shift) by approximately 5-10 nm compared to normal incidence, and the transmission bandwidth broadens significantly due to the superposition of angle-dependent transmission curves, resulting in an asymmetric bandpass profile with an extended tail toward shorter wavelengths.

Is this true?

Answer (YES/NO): NO